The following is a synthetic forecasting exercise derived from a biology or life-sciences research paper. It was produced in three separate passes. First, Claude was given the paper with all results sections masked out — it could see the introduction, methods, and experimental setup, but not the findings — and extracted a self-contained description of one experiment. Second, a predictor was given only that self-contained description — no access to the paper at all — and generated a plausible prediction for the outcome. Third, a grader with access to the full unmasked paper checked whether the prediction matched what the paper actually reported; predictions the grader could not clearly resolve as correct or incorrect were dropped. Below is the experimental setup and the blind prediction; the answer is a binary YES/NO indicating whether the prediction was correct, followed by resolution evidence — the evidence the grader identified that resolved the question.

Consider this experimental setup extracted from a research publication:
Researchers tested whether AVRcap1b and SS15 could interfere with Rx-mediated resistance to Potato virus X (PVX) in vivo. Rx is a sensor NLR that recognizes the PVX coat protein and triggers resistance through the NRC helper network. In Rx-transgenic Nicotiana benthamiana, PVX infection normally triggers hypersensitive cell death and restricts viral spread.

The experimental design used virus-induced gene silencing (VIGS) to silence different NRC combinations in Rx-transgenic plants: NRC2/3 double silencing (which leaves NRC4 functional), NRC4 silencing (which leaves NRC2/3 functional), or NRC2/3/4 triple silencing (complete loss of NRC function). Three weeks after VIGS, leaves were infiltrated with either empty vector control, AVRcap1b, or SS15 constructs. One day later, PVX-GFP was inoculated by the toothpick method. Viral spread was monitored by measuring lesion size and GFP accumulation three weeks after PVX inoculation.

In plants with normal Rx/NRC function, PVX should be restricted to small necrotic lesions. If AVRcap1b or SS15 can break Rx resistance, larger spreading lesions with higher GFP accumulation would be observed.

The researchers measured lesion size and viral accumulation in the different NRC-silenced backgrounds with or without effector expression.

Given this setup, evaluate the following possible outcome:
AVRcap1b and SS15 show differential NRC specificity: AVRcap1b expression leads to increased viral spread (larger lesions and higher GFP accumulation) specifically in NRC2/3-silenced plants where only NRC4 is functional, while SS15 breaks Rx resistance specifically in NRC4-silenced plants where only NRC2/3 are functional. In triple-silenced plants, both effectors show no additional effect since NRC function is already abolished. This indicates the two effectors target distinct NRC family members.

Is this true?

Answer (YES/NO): NO